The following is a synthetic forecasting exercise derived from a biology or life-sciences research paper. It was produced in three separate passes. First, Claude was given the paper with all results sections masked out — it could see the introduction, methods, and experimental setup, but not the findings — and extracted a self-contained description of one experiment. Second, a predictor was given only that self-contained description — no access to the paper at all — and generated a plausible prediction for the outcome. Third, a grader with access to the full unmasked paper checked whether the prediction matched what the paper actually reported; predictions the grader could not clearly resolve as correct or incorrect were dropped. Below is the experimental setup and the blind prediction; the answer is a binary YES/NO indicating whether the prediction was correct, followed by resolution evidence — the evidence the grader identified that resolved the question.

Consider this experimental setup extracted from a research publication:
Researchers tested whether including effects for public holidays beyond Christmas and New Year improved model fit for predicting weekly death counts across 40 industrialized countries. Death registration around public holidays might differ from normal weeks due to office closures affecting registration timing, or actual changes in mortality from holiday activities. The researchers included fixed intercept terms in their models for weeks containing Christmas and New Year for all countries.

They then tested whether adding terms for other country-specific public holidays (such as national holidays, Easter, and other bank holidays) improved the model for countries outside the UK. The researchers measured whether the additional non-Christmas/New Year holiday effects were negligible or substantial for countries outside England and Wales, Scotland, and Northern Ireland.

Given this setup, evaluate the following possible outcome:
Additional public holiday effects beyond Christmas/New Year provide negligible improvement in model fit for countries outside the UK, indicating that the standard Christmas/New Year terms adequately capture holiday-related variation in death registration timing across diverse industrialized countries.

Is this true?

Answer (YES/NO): YES